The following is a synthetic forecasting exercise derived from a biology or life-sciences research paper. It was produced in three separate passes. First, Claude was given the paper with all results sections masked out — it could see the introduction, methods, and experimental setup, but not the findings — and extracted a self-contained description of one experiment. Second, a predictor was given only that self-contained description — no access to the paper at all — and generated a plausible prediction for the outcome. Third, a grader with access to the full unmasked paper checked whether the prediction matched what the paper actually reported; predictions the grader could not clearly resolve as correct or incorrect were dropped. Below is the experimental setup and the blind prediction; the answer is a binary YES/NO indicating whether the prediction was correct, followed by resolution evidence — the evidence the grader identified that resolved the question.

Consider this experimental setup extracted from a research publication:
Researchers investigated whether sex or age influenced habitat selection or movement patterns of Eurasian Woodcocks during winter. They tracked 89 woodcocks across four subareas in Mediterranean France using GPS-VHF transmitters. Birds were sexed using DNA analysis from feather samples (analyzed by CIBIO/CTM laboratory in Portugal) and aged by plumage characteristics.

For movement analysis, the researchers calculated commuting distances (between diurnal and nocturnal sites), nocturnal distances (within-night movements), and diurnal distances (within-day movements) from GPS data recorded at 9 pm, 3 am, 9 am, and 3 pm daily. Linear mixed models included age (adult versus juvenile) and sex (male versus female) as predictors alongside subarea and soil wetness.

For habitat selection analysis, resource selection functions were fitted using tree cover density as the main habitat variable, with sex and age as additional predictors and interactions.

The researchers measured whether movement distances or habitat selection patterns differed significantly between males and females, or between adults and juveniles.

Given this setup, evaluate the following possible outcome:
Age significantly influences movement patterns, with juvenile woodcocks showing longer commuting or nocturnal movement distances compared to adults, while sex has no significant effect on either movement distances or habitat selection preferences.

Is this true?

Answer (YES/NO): NO